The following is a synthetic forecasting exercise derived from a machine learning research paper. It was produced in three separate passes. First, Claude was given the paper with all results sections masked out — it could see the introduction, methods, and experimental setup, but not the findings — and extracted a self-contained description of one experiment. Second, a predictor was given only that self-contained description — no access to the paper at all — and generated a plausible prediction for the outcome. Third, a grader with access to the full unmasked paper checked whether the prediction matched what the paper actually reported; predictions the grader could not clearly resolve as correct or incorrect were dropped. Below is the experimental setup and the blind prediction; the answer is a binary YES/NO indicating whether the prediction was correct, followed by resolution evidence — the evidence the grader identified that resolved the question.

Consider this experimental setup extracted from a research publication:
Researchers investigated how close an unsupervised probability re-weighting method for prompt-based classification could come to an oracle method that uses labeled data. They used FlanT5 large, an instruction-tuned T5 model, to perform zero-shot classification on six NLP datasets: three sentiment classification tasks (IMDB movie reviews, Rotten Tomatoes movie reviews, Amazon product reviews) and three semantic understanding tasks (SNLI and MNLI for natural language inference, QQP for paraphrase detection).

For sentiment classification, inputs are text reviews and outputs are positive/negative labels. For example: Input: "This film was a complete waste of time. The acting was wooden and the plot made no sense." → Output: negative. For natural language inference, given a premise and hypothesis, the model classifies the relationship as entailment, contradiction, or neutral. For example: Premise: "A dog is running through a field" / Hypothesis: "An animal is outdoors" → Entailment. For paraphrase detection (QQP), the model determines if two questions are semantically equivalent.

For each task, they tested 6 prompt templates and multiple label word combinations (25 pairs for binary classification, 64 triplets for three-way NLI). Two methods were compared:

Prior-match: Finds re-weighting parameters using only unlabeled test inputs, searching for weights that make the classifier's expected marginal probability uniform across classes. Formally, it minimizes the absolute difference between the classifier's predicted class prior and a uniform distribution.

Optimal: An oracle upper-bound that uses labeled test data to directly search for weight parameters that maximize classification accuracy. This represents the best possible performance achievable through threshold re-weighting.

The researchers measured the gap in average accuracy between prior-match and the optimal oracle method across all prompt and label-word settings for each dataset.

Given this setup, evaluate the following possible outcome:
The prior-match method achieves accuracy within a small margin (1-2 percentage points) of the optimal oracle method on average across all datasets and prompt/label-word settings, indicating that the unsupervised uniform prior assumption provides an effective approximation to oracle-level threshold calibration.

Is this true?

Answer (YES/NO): YES